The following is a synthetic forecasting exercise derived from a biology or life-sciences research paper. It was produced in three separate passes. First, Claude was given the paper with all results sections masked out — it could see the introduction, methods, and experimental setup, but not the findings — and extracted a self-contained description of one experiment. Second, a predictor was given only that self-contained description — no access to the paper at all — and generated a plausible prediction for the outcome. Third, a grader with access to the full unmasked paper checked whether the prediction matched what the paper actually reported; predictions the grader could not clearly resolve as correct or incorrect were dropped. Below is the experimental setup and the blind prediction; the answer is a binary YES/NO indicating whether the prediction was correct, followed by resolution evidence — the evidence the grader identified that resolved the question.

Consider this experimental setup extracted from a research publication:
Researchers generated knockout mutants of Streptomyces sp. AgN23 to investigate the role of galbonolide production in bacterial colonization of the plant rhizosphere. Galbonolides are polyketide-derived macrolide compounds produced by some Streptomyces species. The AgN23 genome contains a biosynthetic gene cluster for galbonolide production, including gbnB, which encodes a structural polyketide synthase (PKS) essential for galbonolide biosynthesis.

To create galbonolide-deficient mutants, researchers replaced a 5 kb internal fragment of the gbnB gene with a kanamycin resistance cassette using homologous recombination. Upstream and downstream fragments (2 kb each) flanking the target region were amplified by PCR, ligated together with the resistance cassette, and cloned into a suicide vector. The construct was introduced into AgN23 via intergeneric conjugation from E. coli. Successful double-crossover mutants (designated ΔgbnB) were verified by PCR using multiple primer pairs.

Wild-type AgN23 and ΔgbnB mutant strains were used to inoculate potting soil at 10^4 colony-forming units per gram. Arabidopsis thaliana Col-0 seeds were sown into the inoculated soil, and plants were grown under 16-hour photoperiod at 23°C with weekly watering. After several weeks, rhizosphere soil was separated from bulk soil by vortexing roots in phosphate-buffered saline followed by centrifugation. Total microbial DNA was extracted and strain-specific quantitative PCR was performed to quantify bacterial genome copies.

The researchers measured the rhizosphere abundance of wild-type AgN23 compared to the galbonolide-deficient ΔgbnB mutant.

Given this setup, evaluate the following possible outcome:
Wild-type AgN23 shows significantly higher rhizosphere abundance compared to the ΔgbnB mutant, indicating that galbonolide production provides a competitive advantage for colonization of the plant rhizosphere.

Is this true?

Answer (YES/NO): YES